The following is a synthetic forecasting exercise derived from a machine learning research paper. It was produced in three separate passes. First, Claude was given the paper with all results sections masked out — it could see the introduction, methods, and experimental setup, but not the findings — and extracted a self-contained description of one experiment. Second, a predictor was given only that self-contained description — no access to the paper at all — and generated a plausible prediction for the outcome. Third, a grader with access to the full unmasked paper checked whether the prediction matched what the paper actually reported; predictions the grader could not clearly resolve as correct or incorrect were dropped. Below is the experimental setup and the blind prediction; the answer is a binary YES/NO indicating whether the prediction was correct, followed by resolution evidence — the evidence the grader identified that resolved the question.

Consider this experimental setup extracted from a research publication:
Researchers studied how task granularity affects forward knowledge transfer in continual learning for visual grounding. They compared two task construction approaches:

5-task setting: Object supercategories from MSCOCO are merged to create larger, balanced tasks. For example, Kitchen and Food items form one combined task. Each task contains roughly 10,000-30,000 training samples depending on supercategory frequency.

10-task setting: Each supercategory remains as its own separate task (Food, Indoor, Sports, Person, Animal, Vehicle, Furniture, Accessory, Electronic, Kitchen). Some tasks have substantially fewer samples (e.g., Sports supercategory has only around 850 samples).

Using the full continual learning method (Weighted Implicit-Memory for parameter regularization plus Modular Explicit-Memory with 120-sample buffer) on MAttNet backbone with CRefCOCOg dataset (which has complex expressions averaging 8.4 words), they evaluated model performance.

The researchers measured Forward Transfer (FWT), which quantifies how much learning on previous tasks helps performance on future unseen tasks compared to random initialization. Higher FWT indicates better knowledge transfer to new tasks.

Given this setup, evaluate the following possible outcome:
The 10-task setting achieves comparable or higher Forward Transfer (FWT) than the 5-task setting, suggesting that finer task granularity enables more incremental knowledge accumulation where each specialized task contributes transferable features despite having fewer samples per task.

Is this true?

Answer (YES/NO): NO